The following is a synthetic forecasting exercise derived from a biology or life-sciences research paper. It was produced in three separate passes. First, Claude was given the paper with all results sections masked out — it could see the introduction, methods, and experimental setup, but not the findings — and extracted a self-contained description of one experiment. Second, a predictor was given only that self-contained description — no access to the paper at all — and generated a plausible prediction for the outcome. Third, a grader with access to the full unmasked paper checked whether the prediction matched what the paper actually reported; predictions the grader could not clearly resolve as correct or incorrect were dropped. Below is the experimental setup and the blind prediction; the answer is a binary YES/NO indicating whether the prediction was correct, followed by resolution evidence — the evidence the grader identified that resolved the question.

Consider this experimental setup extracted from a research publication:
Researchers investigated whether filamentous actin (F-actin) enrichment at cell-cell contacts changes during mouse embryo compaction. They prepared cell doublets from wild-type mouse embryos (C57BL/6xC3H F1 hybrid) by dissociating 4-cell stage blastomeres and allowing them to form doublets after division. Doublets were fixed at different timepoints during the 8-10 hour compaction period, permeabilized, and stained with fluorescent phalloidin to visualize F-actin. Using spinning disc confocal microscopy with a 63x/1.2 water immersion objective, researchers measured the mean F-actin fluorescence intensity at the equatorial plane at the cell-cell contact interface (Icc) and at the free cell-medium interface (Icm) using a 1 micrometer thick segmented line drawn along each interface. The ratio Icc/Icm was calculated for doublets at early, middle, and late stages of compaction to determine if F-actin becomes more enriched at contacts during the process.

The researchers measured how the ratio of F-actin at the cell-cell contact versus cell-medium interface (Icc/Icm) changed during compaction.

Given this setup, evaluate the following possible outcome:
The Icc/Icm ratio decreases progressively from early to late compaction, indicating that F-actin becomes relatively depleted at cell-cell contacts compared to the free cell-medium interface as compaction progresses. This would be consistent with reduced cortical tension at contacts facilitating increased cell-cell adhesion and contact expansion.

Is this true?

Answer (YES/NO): YES